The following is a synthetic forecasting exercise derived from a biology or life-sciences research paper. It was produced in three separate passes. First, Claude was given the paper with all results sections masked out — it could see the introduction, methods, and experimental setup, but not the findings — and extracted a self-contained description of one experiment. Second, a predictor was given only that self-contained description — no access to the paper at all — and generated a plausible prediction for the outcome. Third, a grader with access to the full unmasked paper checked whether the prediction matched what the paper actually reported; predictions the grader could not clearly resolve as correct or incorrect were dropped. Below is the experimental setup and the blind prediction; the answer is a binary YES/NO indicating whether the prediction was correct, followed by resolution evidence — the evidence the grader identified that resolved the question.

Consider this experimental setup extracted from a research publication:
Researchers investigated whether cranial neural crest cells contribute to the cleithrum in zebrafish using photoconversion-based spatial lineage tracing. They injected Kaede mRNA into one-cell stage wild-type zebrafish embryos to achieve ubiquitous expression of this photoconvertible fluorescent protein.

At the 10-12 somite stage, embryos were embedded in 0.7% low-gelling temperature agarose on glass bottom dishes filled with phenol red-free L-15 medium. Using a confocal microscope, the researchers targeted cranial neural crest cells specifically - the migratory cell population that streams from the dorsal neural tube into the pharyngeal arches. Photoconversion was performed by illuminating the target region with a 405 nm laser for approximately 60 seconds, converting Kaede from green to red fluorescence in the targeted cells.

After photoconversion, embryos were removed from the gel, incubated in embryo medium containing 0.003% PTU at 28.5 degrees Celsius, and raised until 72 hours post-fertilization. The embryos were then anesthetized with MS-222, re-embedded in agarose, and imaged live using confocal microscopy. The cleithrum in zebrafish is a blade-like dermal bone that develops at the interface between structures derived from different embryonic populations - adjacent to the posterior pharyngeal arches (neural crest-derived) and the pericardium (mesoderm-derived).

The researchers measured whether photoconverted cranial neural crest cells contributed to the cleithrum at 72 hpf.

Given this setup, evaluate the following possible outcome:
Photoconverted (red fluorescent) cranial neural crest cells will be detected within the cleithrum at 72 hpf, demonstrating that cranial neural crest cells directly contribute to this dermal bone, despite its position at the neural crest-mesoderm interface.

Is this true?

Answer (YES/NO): YES